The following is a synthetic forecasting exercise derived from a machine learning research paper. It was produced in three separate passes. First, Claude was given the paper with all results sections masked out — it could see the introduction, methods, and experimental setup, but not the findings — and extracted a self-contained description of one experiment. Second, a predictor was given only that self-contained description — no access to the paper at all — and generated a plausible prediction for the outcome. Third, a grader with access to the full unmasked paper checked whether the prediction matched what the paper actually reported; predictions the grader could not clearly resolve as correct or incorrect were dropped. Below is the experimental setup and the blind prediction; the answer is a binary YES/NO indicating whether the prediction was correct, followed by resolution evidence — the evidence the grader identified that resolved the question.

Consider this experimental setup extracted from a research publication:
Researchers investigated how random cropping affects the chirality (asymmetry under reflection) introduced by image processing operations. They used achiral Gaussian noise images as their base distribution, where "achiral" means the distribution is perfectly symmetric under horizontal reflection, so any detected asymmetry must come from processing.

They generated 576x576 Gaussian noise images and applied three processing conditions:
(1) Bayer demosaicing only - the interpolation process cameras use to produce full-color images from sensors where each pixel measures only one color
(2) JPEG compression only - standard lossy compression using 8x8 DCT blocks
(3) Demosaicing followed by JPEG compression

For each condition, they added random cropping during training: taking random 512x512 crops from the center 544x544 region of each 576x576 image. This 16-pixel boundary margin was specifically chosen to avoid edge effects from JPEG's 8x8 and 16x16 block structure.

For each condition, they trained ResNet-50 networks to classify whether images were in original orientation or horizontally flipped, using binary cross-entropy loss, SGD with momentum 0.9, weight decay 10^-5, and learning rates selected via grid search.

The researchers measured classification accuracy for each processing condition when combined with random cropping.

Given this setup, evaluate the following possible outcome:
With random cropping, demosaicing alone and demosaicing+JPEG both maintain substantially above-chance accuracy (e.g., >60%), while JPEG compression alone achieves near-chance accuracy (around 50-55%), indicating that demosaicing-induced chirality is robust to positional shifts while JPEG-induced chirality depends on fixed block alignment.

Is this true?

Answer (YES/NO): NO